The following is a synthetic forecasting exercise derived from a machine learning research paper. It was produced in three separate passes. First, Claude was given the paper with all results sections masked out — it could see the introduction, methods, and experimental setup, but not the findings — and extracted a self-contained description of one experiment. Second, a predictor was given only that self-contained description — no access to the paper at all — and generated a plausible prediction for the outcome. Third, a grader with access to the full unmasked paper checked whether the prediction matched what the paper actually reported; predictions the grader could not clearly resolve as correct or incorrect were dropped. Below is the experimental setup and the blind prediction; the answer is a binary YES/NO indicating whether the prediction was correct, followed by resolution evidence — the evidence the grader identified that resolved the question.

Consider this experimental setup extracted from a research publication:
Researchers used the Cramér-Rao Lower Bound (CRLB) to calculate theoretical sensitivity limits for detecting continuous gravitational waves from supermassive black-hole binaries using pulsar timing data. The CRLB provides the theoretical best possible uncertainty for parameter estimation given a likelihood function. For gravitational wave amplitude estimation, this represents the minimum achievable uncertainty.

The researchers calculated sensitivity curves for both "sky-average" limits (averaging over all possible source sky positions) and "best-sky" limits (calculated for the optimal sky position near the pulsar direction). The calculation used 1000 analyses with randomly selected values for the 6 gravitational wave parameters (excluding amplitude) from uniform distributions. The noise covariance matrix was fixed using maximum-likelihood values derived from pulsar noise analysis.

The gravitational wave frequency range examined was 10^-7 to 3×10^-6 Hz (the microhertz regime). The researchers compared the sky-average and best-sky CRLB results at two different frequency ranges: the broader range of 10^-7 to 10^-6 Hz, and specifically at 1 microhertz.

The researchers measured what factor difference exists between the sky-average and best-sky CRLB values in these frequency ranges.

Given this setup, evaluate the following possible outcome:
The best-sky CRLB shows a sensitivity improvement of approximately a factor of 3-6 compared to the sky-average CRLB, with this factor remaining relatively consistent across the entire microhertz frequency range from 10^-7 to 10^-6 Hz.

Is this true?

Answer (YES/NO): NO